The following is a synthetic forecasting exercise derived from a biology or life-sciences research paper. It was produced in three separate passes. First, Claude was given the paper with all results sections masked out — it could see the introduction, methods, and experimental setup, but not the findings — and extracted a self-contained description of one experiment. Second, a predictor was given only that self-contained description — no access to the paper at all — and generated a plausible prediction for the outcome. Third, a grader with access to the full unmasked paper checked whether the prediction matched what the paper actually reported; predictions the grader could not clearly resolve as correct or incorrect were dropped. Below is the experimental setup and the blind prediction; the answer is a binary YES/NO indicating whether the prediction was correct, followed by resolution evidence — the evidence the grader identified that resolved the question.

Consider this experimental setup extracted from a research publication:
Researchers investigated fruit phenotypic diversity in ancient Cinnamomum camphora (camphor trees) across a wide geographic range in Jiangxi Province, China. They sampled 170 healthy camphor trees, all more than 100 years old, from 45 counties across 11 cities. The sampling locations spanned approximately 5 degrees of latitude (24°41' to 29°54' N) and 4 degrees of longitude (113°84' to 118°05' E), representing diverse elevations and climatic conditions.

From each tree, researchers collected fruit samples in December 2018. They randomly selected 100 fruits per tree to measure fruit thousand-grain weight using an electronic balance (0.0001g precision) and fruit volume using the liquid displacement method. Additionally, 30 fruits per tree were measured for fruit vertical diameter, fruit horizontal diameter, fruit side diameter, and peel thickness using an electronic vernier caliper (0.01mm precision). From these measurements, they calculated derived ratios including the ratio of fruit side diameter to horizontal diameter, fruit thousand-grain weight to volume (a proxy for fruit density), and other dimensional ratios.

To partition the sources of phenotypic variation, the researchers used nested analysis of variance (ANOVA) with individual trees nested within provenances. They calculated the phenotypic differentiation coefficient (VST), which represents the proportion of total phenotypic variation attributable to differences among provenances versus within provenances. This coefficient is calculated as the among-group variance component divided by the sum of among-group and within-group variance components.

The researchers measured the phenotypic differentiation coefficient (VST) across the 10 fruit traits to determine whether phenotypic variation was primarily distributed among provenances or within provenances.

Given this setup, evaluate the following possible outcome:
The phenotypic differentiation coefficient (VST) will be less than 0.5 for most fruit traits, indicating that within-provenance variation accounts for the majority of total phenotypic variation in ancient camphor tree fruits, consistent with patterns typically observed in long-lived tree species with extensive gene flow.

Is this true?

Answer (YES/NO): NO